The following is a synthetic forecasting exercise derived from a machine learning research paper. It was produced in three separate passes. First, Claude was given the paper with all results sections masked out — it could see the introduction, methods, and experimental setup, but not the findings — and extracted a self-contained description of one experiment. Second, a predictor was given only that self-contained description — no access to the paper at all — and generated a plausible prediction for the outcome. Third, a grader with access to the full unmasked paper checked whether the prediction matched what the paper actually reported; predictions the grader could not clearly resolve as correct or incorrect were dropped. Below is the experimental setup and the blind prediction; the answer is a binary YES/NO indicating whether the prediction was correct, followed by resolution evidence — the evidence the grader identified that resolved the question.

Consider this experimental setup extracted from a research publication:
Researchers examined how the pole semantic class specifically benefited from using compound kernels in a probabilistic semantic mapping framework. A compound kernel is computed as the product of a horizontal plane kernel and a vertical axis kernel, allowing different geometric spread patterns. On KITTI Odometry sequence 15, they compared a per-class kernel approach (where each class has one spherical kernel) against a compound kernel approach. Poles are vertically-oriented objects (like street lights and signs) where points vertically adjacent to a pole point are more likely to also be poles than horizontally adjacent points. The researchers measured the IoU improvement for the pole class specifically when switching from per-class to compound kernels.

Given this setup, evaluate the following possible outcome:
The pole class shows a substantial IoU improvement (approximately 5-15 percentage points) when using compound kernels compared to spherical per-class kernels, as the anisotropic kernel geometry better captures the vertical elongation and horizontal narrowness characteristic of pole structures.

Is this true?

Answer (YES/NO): NO